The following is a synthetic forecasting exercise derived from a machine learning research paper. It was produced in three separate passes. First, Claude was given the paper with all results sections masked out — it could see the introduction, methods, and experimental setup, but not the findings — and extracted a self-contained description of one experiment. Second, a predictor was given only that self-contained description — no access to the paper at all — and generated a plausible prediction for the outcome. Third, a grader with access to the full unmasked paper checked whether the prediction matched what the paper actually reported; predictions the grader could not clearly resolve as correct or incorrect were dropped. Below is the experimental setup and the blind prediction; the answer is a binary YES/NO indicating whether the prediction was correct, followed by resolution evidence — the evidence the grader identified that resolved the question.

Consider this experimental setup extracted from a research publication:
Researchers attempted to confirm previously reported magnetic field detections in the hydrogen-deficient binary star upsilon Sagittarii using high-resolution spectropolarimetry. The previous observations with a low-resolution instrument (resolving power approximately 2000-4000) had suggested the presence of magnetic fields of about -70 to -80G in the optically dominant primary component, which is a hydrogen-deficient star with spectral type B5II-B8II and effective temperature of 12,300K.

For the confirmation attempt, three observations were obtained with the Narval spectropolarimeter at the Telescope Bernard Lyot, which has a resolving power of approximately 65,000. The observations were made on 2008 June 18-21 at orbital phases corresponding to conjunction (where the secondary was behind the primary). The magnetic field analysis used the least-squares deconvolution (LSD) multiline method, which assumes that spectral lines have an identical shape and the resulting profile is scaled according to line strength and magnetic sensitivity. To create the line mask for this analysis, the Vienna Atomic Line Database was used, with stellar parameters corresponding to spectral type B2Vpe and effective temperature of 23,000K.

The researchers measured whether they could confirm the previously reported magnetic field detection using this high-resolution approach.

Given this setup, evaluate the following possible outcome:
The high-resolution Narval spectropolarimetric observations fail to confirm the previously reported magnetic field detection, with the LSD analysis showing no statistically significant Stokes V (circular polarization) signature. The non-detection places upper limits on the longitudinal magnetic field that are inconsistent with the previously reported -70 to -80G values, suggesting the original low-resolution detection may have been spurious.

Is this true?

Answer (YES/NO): NO